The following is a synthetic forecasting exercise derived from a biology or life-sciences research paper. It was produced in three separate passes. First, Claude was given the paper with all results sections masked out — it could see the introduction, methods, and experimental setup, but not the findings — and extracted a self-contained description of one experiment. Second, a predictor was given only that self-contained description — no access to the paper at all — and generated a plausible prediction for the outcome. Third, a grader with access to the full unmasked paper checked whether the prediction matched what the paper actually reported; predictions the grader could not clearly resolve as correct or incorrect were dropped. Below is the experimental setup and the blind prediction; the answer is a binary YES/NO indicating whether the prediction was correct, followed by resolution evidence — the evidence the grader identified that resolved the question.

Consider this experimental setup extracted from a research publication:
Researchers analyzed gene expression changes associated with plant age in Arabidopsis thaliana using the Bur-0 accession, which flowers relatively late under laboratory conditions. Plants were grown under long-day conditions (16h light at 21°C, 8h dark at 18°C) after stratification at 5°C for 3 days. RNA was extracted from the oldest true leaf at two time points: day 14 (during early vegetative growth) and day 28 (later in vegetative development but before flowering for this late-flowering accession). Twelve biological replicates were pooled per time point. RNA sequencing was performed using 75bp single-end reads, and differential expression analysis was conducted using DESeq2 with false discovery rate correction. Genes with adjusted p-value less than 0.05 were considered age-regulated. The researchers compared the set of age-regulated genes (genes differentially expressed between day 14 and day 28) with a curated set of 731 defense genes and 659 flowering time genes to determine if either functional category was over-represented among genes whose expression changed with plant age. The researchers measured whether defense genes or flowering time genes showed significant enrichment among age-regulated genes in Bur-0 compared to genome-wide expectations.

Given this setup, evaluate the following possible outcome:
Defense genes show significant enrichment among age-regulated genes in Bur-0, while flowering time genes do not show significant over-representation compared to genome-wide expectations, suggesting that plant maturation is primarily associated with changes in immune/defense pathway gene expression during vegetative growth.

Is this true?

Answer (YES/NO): YES